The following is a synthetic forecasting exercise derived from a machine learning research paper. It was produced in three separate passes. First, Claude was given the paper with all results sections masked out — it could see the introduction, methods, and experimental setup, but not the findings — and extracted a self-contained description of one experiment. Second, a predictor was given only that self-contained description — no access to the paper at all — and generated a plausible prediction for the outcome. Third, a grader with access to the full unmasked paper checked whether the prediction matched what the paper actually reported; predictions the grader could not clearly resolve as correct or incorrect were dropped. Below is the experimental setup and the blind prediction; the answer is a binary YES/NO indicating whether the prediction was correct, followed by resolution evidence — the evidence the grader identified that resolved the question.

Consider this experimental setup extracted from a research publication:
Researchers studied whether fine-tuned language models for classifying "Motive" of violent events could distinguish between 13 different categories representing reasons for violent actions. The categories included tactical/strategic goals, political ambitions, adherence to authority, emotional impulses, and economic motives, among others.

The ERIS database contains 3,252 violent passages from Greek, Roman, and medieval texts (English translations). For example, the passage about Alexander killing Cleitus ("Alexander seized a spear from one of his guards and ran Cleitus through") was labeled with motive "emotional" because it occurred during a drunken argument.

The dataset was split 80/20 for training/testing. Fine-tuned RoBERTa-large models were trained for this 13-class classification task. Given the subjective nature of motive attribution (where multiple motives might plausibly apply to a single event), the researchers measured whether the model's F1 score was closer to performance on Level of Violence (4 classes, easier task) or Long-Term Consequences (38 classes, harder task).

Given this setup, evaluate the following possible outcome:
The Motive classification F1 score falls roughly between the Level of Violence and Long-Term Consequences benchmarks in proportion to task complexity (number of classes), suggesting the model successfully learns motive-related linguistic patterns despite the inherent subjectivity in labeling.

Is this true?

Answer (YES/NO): NO